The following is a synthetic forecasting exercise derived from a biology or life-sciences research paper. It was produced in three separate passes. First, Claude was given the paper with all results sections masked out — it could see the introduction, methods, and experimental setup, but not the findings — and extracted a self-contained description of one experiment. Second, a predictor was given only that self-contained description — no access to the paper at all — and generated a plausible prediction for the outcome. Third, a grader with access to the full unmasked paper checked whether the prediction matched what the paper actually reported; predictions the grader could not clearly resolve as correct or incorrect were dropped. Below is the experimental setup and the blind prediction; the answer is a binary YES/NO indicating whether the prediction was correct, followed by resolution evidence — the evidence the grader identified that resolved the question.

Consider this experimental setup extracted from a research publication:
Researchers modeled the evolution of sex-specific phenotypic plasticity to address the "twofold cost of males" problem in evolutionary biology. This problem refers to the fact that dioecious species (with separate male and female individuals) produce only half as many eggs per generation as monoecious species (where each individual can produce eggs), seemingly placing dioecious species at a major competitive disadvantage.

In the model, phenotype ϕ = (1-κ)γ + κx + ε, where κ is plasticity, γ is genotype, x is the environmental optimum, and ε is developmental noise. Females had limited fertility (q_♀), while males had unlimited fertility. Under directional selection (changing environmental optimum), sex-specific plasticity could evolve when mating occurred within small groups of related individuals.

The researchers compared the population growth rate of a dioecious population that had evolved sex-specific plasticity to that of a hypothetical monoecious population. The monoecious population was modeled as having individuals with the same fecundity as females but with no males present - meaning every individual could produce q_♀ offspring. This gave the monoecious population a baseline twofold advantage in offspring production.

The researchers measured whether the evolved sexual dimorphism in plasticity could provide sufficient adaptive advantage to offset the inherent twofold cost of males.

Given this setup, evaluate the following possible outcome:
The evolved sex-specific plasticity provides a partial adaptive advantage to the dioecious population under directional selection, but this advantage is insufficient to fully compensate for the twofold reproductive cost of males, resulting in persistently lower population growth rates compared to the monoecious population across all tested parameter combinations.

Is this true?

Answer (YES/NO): NO